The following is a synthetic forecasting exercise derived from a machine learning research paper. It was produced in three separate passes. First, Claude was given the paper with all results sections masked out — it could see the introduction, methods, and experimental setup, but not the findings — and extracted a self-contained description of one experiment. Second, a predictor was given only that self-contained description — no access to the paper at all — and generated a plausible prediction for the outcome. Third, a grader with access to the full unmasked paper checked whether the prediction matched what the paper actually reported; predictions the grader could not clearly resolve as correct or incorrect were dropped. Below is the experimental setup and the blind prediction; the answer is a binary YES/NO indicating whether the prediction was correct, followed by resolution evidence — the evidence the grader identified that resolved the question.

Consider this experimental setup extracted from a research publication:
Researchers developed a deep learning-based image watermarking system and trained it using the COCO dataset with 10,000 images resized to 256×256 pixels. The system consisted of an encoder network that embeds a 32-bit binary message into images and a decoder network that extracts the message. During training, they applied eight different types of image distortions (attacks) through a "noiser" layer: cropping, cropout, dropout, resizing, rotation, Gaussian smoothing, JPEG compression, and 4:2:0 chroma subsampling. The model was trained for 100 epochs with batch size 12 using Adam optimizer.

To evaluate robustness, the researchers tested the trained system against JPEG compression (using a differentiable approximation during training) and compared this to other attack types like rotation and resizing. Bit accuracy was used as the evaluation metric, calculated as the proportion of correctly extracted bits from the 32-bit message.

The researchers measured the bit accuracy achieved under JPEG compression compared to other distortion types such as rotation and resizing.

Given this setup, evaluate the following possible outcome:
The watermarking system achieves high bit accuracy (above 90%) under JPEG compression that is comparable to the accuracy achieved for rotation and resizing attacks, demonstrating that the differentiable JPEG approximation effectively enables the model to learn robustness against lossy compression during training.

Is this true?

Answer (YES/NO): NO